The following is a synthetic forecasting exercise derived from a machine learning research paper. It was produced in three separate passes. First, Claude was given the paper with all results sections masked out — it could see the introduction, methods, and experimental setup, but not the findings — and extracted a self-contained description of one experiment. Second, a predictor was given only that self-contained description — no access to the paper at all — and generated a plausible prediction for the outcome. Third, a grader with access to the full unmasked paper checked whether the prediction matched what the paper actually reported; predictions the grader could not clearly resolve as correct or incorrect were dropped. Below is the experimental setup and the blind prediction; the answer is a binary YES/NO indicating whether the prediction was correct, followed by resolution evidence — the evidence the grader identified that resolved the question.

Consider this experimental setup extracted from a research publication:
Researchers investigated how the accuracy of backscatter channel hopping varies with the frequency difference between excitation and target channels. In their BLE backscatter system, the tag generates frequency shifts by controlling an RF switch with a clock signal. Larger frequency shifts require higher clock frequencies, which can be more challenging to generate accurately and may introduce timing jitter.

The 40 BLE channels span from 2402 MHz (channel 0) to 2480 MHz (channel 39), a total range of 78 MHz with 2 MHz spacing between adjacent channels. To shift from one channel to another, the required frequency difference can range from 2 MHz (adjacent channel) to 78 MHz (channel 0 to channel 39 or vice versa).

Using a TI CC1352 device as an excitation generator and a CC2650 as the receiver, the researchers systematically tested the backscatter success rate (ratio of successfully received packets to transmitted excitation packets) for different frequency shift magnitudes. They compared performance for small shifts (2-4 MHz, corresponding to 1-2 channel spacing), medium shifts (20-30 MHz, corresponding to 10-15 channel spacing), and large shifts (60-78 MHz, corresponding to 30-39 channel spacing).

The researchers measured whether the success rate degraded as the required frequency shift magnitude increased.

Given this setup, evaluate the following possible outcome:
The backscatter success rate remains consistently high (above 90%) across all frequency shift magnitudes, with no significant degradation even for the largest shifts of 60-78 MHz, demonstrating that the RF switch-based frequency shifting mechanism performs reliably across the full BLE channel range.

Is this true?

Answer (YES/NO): NO